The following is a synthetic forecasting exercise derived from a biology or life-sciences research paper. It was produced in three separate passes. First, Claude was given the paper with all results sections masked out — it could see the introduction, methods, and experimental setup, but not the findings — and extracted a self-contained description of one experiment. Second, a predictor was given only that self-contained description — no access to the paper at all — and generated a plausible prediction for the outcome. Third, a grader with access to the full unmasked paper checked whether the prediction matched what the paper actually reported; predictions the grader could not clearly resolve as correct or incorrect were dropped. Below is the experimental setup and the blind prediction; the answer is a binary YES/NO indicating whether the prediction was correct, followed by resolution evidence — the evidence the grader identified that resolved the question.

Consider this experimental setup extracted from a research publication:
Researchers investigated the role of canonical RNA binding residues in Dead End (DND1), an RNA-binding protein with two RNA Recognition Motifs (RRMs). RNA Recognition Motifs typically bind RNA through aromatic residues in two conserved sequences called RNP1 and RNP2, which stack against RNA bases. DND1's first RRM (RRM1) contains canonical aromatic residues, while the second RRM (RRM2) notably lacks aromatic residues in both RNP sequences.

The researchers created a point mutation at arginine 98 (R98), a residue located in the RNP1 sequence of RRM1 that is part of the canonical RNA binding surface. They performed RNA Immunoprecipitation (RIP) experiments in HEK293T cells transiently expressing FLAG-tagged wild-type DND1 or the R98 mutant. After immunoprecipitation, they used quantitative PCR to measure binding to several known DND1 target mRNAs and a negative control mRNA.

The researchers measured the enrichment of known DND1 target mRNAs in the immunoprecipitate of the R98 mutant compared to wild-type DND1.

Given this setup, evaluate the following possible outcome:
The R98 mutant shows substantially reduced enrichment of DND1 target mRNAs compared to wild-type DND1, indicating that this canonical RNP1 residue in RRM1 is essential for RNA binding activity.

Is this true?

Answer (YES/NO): YES